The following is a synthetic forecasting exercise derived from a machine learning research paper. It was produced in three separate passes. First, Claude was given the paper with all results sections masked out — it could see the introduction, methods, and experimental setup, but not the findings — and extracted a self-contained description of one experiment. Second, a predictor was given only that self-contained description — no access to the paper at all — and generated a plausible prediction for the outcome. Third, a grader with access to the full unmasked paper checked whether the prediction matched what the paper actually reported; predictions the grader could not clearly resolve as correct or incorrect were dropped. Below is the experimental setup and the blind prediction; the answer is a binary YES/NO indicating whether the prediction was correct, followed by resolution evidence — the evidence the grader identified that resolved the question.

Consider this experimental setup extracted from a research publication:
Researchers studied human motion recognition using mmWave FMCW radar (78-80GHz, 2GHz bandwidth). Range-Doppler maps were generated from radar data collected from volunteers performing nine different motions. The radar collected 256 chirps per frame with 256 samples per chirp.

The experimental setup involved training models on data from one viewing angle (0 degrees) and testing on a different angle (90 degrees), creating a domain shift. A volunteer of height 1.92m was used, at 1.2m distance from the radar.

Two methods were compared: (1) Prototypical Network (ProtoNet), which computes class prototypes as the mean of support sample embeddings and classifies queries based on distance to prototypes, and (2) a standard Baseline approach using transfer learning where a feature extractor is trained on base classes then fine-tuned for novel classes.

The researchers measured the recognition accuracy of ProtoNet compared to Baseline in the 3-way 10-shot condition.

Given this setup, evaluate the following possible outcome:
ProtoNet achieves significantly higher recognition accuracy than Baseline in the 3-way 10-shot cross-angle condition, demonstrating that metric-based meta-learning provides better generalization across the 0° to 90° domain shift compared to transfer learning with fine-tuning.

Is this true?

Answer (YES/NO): NO